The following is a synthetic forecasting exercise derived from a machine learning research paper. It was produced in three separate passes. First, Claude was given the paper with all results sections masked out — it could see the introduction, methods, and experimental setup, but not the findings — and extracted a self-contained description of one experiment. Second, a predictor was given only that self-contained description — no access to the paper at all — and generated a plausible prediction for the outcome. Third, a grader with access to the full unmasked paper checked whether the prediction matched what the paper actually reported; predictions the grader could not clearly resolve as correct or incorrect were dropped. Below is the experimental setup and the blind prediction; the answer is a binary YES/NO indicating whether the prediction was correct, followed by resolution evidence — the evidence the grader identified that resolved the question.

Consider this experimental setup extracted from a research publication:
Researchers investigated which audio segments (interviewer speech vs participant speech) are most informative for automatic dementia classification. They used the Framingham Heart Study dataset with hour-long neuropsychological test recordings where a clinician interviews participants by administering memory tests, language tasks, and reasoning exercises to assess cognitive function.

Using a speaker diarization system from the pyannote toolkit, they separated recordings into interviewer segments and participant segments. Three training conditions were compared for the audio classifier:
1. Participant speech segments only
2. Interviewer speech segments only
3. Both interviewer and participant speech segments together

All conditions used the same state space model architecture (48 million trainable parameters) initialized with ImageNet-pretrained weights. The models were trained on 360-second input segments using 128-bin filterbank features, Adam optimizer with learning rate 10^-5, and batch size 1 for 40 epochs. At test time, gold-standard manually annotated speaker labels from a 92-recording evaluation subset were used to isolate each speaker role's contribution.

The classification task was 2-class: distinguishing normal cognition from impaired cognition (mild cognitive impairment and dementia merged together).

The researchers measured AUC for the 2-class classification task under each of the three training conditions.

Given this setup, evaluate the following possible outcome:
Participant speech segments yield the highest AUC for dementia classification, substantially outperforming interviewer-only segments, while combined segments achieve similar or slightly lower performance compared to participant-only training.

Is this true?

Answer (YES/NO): NO